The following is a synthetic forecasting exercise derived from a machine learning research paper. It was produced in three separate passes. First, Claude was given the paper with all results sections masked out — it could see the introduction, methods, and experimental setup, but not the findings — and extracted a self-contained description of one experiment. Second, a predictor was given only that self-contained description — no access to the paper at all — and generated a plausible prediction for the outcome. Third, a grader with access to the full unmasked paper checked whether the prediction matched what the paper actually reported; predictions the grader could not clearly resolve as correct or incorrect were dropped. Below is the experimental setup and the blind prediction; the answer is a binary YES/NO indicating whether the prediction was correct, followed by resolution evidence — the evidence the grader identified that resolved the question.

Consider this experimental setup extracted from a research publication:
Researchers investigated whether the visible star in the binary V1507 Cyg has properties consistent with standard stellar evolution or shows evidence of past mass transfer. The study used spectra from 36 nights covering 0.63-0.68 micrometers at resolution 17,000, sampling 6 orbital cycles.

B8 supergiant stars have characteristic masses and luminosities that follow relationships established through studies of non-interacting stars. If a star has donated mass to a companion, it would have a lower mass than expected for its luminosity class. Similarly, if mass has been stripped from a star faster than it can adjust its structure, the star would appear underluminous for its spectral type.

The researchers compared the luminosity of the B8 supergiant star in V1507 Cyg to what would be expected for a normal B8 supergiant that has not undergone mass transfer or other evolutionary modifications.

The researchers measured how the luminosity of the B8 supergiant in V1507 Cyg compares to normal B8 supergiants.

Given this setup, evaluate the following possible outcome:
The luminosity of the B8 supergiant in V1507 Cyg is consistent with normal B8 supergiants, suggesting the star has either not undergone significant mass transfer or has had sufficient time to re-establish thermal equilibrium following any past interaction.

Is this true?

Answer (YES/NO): NO